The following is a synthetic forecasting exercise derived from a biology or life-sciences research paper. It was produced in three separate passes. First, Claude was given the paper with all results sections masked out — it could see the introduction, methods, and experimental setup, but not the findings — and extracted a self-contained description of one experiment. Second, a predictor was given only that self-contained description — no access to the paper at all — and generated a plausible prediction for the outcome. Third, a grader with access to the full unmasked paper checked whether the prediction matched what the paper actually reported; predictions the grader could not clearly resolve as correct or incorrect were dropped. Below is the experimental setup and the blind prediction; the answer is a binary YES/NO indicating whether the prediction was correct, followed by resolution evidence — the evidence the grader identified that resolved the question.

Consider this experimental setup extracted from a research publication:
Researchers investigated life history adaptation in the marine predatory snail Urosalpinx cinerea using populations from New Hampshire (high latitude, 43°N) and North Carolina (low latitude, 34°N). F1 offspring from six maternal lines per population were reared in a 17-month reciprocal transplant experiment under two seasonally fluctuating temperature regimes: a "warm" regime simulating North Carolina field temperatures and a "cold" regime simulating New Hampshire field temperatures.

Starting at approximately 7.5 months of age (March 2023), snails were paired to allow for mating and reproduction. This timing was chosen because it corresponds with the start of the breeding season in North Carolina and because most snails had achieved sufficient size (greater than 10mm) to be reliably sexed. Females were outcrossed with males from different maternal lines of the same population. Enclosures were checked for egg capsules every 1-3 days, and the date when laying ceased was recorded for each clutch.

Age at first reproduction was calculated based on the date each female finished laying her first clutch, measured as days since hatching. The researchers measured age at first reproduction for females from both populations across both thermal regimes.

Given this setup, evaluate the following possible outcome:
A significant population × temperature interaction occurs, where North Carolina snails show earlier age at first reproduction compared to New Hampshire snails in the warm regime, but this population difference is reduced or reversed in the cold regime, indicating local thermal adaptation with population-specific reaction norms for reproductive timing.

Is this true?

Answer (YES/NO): NO